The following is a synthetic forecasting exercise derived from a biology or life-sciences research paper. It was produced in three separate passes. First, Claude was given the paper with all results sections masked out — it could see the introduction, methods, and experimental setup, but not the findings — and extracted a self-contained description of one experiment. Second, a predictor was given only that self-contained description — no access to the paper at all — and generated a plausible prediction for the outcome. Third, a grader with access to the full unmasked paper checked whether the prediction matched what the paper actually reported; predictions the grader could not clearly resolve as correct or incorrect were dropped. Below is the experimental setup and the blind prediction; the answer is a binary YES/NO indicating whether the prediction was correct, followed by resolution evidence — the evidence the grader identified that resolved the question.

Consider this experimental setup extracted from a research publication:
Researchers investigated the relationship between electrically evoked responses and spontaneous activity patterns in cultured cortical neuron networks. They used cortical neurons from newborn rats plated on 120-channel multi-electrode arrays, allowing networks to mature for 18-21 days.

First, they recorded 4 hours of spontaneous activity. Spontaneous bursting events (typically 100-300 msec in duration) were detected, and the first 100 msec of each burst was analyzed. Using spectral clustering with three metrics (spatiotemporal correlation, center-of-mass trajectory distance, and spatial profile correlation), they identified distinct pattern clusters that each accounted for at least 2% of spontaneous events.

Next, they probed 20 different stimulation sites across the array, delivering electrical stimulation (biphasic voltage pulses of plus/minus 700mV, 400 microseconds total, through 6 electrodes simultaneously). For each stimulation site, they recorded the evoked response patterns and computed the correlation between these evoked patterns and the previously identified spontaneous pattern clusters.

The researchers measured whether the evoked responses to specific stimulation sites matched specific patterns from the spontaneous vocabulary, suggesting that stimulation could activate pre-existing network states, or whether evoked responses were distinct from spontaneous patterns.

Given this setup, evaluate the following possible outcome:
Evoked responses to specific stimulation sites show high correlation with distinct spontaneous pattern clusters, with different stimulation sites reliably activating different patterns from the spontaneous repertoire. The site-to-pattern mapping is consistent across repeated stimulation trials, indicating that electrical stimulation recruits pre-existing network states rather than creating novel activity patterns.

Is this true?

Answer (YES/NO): YES